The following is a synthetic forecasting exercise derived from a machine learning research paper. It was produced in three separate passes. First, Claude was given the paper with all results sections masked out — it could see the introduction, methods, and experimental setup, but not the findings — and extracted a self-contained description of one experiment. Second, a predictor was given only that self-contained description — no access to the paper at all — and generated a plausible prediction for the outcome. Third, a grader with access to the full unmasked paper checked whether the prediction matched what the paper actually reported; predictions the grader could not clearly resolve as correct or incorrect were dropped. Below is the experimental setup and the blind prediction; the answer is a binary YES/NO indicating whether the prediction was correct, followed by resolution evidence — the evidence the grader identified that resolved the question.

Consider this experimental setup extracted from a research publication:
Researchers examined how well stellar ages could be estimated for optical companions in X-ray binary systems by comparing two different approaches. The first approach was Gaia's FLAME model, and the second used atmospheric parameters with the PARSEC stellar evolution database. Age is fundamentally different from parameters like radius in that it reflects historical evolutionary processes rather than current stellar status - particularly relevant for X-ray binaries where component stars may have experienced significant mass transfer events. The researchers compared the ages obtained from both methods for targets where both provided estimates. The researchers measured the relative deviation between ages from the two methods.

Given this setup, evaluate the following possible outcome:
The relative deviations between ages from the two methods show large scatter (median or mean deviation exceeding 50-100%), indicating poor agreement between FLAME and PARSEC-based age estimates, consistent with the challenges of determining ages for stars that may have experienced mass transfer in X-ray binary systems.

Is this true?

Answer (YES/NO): YES